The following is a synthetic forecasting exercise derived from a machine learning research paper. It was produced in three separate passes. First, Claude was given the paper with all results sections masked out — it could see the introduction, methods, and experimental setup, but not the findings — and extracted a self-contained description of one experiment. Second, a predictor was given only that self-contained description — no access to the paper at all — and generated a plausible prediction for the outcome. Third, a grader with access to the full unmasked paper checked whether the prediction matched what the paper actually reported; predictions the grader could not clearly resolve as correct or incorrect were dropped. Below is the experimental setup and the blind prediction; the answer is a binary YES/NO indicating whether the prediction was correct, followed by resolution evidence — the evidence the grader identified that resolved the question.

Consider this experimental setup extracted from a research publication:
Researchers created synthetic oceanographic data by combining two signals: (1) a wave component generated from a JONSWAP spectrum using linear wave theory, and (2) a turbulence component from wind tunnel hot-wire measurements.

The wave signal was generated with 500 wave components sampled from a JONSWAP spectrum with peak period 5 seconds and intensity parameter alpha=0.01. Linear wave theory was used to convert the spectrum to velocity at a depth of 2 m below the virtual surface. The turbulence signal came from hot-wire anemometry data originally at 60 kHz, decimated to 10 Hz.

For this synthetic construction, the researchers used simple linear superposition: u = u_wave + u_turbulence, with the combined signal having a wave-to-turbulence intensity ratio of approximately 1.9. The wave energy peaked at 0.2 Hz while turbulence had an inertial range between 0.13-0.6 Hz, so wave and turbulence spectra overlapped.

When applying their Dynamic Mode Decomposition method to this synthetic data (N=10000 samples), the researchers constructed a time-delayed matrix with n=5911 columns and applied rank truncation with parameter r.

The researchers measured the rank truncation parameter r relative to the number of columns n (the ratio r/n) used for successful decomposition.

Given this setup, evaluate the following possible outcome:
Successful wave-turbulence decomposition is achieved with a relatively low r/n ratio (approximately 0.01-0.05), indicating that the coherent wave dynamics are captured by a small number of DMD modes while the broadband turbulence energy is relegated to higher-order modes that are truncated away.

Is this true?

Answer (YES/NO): YES